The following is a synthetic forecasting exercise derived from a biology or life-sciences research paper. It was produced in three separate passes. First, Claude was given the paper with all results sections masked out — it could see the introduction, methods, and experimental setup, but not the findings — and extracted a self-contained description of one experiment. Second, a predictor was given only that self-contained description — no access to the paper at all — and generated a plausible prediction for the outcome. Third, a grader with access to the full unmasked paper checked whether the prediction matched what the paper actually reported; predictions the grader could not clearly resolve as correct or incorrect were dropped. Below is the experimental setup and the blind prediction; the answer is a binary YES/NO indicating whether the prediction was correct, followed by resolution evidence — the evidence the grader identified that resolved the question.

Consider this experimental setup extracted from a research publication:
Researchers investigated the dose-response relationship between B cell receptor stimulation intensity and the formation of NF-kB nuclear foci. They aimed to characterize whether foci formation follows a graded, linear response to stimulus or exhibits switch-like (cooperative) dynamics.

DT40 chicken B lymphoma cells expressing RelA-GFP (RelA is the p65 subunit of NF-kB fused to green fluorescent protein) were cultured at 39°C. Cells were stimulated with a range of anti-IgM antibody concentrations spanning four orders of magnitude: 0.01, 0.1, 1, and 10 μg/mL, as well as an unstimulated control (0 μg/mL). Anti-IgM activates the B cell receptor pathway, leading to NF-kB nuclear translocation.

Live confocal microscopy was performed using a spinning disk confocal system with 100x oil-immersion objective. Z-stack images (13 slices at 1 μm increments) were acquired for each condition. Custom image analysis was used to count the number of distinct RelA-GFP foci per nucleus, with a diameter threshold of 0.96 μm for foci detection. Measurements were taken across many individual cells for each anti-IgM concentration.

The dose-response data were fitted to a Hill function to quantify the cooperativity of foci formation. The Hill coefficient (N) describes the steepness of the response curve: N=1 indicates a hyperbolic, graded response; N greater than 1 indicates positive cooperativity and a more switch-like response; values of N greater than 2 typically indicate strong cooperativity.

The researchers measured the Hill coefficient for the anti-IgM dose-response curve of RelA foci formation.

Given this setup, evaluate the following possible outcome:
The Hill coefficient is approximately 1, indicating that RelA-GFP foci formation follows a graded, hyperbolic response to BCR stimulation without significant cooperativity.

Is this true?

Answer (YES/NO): NO